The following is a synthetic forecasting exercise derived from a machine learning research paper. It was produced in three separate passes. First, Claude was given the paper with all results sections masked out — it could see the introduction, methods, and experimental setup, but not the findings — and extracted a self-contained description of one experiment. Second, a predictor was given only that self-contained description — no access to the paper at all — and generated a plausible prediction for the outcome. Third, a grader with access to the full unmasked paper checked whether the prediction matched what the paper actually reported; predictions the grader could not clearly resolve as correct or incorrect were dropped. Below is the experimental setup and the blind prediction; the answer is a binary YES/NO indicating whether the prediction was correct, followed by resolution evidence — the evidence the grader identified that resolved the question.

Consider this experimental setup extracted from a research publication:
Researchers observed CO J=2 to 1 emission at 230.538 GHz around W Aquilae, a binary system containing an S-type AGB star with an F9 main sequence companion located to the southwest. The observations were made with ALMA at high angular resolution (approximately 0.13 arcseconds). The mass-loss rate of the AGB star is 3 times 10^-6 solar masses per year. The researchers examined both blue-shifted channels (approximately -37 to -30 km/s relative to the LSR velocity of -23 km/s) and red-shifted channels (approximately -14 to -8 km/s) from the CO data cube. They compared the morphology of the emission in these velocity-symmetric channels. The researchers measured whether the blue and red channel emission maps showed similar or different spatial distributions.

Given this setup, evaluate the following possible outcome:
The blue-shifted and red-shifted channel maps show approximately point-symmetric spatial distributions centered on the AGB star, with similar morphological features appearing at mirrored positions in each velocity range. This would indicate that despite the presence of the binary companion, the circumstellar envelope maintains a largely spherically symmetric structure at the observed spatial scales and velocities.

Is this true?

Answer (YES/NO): NO